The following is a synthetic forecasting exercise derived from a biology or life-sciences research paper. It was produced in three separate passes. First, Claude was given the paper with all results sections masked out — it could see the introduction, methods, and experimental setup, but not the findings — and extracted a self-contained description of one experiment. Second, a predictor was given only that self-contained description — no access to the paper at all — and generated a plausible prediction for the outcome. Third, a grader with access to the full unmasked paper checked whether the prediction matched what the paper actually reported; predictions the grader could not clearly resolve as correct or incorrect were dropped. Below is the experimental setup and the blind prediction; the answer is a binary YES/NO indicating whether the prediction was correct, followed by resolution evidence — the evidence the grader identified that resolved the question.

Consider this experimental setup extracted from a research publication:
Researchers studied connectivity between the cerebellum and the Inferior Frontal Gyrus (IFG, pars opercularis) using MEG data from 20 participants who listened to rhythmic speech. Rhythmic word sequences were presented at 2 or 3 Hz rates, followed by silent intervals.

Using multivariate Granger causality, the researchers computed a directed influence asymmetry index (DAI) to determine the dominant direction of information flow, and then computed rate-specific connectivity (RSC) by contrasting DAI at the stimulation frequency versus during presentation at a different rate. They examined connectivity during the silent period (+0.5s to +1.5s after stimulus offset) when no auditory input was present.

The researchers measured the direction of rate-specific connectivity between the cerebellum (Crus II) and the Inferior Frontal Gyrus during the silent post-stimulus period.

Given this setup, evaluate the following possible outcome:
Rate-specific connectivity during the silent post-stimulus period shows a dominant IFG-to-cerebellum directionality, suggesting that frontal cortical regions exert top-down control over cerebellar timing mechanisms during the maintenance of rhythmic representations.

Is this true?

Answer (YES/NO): NO